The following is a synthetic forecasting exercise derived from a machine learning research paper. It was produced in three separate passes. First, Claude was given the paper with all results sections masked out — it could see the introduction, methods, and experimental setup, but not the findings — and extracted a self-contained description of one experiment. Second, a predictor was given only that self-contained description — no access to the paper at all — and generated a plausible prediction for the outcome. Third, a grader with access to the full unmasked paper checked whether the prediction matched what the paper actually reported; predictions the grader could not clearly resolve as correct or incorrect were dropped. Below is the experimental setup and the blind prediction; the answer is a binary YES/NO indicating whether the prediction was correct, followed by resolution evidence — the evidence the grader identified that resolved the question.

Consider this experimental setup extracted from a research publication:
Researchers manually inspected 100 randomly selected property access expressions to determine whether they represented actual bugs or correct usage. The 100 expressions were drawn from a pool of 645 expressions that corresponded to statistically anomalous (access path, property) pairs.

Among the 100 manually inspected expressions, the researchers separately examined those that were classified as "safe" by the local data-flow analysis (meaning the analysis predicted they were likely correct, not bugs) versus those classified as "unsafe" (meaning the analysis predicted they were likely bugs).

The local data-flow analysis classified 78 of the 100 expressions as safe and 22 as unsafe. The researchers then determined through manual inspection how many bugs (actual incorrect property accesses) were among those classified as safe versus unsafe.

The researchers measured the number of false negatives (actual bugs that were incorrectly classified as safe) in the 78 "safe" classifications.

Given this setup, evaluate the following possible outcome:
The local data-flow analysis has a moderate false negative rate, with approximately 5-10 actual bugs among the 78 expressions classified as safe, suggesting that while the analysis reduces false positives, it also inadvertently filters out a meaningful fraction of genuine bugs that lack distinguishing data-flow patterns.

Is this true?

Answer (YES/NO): NO